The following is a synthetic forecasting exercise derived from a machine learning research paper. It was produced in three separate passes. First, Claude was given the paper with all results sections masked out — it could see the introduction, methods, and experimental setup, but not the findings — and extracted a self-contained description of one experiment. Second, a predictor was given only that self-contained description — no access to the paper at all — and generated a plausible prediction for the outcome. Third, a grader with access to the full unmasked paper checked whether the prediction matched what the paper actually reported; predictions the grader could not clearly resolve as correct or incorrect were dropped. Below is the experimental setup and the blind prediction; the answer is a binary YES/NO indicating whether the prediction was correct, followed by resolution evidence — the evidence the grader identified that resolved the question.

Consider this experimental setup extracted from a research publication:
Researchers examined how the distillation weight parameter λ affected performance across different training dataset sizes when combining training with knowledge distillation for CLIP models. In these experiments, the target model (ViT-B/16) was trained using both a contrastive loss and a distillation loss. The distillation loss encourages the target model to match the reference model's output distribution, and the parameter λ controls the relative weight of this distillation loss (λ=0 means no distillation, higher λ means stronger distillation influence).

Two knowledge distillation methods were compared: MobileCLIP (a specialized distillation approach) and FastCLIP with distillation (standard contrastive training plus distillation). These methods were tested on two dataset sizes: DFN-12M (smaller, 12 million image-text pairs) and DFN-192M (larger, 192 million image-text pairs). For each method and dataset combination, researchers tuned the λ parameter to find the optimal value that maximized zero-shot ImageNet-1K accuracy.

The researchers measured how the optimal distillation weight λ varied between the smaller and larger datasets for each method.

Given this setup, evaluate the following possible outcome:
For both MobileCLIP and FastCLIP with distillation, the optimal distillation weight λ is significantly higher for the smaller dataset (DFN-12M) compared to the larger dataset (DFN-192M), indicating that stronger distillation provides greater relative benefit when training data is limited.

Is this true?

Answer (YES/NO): NO